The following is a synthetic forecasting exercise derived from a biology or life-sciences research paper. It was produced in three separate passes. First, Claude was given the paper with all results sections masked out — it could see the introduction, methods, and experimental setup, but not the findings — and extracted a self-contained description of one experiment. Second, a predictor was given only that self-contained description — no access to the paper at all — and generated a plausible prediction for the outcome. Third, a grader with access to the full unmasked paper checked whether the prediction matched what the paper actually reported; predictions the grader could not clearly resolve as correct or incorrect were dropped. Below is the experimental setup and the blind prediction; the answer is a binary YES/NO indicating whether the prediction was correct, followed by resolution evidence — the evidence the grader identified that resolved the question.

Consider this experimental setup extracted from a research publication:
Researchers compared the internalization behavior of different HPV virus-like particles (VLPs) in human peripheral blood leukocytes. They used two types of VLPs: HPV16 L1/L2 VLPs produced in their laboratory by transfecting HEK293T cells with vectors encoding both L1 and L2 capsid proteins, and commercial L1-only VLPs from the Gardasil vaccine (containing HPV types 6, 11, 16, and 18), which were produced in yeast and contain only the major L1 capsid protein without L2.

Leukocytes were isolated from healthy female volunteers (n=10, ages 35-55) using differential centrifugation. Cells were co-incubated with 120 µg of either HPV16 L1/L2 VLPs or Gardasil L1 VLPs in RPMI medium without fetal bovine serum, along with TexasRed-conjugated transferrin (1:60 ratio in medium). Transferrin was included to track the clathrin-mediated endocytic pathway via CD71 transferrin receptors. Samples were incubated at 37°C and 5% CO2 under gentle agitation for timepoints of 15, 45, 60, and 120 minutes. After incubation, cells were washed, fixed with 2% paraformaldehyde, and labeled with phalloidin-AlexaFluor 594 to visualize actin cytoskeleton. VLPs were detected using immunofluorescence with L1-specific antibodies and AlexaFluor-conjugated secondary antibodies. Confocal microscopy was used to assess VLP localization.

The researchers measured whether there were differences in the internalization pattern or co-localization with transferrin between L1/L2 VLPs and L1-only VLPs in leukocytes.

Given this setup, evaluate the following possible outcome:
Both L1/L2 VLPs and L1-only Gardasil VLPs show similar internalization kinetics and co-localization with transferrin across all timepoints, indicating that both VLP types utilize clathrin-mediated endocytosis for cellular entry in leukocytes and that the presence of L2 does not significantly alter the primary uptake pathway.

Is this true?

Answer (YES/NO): YES